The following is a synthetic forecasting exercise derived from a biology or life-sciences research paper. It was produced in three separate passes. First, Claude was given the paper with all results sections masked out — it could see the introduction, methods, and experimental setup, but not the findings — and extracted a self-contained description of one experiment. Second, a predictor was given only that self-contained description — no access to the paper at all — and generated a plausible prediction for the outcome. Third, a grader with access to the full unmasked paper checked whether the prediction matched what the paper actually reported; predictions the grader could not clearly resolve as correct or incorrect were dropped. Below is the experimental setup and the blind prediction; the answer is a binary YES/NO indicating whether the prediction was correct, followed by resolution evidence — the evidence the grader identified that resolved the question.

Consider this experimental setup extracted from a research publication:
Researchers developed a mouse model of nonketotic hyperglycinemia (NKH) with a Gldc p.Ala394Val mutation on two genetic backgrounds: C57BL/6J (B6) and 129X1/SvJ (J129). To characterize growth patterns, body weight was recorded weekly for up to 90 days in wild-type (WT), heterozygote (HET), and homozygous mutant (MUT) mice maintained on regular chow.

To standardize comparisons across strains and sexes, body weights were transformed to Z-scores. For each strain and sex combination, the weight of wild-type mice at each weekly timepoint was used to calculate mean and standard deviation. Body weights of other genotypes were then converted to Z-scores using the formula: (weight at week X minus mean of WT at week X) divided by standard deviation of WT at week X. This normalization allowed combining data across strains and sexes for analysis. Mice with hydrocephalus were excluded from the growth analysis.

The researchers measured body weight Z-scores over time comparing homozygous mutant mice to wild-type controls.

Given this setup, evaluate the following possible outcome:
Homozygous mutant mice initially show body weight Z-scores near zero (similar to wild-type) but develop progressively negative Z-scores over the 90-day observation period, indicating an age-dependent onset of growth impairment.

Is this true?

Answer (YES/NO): NO